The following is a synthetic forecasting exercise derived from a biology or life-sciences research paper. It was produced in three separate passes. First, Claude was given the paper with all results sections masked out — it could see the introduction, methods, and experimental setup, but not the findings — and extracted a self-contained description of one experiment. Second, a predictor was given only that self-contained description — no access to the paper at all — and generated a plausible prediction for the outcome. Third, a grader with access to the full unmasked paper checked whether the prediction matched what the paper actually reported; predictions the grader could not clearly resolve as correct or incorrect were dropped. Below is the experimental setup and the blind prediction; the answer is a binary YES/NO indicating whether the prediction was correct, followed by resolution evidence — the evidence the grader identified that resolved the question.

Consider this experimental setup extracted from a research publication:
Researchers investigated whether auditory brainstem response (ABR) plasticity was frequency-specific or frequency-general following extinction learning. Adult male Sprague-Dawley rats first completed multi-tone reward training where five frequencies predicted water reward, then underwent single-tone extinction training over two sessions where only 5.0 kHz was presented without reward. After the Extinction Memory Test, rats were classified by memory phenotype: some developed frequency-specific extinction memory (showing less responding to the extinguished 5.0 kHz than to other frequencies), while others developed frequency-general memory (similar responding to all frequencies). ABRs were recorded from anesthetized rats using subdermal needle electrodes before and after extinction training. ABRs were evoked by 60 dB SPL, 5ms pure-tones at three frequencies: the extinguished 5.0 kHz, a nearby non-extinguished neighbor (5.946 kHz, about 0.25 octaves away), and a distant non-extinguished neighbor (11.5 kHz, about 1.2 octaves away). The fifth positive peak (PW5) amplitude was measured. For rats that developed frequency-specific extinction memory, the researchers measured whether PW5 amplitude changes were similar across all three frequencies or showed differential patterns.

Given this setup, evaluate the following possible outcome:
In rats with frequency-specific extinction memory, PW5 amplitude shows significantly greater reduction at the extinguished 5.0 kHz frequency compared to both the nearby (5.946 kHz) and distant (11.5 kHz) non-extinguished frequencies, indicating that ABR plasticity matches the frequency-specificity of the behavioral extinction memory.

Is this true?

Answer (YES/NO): YES